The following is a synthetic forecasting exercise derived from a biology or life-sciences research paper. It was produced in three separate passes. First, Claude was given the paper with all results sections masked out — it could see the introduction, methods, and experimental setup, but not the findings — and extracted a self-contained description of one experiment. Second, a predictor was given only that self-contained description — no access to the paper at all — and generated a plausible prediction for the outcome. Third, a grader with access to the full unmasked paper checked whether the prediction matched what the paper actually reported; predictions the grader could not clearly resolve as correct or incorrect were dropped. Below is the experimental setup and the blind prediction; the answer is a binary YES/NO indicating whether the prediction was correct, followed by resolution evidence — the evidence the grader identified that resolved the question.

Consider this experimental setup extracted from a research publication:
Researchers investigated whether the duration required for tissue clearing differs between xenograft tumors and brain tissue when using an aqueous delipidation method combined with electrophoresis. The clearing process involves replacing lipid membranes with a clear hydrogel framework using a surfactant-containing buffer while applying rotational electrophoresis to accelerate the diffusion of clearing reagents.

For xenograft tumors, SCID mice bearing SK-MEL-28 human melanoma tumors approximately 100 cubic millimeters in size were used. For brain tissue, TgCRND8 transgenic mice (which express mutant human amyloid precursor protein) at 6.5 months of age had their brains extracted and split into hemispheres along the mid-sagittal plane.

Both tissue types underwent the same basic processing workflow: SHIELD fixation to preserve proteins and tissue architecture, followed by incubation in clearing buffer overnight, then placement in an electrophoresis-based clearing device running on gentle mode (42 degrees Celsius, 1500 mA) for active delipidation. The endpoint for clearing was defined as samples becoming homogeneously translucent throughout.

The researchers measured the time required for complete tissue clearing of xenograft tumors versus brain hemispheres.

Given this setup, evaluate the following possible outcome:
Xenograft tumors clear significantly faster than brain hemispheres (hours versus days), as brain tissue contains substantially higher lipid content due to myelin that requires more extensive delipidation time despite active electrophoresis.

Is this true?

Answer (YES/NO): NO